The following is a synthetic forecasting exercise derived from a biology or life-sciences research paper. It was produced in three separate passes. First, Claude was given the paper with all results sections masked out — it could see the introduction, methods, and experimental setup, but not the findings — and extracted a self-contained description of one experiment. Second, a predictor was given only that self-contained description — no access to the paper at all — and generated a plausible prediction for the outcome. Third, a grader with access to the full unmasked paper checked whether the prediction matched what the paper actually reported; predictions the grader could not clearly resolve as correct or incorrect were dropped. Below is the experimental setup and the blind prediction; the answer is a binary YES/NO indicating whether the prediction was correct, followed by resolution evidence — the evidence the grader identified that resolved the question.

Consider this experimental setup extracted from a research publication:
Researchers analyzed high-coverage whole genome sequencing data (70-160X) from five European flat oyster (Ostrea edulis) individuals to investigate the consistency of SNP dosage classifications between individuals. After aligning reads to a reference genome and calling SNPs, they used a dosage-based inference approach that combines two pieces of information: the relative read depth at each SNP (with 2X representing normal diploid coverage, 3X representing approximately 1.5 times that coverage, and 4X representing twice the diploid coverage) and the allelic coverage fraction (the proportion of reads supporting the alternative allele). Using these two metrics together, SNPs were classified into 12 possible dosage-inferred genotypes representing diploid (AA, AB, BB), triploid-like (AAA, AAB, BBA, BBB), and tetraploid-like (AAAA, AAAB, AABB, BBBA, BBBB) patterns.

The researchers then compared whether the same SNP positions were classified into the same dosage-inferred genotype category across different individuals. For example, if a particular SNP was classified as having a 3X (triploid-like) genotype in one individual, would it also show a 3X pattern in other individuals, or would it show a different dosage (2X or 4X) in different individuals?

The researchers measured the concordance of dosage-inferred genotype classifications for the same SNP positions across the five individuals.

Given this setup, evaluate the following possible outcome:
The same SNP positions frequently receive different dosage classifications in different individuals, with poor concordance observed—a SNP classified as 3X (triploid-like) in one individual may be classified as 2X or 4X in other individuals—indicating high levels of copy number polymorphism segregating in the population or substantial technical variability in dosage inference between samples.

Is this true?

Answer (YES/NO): YES